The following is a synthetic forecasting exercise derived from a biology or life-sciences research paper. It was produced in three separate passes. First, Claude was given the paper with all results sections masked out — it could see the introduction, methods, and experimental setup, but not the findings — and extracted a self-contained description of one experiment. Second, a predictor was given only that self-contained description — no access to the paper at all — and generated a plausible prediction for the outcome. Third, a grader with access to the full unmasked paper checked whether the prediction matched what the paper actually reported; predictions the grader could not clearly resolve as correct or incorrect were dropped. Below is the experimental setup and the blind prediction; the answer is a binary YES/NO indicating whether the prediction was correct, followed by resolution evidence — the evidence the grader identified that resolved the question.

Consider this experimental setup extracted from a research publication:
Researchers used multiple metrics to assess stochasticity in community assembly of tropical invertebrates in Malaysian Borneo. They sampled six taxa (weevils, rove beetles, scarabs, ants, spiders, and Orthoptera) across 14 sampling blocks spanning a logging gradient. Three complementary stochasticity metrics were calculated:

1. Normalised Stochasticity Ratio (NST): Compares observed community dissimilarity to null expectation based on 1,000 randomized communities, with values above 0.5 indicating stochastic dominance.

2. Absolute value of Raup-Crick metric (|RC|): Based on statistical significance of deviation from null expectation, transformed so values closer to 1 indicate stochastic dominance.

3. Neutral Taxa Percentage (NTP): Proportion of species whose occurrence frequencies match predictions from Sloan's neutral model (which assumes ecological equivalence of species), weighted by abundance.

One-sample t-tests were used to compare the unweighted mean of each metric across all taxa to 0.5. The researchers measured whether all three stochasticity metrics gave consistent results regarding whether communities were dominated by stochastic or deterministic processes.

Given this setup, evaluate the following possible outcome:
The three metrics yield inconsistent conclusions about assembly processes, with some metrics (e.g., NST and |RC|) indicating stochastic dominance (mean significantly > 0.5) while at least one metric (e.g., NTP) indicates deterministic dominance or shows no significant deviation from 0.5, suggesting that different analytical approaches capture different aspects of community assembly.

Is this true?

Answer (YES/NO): NO